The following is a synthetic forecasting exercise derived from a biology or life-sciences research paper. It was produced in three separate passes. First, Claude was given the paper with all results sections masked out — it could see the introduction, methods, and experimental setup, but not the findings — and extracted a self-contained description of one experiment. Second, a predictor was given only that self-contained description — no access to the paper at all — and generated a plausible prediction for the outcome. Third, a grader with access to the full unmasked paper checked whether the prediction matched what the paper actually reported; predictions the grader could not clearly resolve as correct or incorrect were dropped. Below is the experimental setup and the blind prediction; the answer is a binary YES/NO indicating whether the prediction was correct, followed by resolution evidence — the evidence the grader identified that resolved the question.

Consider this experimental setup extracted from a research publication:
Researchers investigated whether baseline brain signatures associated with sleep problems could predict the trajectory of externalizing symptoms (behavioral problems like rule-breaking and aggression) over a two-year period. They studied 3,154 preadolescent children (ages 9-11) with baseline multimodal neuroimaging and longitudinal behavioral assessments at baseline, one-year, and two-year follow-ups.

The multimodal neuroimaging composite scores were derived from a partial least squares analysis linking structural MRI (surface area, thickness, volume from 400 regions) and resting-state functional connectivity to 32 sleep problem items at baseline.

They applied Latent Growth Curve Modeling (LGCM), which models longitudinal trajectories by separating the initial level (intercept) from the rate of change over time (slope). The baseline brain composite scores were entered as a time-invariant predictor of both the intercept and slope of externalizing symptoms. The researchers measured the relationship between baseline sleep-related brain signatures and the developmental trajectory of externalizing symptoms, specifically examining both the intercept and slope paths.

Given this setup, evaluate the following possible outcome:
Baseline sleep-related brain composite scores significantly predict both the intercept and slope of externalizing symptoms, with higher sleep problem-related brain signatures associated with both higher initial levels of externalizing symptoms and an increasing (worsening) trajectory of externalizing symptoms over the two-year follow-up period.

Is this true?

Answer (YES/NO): NO